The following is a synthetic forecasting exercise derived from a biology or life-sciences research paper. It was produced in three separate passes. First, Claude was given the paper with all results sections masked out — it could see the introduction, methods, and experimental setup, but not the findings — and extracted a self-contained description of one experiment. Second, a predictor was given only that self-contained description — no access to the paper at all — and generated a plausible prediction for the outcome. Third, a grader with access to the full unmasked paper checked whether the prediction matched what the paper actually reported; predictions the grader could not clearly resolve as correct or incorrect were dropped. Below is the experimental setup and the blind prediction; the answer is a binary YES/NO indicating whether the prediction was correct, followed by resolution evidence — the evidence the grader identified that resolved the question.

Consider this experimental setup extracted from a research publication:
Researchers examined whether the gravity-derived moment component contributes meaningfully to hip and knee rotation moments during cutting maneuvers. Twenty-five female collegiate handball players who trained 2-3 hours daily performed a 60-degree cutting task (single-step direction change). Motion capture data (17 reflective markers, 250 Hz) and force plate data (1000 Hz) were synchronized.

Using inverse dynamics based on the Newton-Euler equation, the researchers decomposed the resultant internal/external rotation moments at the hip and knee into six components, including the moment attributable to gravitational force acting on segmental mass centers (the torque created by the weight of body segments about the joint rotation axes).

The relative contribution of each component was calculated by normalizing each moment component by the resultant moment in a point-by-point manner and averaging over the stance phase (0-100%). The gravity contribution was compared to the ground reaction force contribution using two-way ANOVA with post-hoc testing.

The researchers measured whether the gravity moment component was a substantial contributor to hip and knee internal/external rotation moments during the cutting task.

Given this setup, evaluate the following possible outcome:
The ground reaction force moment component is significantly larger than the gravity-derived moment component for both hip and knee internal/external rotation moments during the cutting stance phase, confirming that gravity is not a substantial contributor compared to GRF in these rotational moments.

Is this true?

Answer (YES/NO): YES